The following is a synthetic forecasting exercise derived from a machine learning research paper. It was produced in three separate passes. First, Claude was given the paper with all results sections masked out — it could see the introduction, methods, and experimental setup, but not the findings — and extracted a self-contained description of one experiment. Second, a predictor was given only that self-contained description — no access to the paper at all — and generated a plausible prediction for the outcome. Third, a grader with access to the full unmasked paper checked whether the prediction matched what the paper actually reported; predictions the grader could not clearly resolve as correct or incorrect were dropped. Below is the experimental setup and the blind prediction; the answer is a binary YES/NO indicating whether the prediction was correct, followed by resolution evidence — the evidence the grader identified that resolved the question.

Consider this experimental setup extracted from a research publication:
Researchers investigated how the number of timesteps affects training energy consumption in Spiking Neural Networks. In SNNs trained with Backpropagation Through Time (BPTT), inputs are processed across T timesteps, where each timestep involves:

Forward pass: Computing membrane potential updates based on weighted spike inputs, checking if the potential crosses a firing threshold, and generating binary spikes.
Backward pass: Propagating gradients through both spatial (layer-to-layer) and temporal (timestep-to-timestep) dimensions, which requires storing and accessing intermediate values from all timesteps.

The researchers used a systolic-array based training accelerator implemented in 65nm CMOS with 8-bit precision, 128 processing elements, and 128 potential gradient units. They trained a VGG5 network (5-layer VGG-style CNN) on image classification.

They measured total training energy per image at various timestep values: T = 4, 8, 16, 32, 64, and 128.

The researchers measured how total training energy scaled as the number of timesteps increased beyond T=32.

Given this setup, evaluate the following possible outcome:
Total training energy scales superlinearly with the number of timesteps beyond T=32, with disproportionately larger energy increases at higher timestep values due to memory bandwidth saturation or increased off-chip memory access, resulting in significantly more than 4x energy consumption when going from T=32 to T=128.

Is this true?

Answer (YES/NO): YES